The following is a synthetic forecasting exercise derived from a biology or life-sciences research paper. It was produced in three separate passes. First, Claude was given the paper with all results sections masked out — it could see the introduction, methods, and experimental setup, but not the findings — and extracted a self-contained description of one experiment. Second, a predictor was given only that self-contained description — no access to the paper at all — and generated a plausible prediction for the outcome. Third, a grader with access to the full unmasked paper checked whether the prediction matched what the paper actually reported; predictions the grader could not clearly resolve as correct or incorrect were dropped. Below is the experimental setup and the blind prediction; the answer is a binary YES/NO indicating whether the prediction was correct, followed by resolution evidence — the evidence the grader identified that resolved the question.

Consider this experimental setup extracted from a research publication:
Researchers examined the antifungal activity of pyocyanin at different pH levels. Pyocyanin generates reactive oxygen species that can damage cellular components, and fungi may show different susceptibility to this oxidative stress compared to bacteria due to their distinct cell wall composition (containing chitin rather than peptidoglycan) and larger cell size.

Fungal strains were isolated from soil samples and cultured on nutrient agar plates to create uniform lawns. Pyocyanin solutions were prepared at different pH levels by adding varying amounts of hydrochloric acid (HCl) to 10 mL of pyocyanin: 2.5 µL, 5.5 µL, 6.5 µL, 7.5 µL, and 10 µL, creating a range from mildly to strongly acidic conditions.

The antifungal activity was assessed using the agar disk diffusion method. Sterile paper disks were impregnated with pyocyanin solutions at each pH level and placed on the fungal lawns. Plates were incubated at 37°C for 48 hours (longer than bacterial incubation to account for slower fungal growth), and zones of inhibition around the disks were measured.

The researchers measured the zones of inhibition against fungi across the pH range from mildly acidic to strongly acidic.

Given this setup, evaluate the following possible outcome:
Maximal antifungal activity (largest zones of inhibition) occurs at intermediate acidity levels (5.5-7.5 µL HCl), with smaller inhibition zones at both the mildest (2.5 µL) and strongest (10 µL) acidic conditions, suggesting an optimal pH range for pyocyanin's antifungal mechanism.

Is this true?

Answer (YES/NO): NO